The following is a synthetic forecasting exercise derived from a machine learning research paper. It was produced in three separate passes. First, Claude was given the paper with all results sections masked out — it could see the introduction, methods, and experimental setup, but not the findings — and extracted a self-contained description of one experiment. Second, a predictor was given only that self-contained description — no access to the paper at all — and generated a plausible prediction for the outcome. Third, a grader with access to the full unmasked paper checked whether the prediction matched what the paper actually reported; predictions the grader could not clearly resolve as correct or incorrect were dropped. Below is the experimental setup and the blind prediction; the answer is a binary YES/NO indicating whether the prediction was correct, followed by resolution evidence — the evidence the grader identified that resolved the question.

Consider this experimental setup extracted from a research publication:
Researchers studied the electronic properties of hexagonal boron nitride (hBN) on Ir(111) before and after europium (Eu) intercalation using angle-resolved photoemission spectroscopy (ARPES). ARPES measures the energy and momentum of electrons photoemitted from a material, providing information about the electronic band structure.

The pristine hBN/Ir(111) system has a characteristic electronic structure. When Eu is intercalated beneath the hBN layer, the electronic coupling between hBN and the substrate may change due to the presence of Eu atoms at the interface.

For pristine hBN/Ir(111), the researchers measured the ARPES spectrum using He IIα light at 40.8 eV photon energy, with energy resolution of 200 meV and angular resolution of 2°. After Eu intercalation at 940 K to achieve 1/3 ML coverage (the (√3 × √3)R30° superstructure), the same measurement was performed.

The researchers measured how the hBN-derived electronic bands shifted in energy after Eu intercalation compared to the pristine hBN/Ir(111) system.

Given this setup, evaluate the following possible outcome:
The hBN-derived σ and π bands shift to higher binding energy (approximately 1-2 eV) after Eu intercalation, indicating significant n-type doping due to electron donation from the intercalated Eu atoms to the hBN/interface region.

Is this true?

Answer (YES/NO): YES